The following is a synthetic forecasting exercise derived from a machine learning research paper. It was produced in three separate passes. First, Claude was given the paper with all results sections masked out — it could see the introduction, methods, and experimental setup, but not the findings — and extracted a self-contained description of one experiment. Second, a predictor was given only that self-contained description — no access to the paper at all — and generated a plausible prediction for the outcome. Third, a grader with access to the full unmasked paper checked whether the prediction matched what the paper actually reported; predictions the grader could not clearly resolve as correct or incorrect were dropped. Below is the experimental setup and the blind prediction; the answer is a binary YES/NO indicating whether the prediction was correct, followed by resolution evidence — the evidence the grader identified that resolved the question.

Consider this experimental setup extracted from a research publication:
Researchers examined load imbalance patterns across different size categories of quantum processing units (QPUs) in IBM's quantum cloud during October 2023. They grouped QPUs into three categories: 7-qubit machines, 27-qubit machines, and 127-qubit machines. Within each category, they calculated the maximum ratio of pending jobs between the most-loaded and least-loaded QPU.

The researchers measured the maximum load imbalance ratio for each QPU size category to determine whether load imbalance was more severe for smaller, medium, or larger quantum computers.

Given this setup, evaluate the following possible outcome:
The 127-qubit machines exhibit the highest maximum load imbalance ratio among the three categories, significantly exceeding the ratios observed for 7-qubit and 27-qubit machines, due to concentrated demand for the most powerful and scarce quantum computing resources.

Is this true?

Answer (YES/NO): NO